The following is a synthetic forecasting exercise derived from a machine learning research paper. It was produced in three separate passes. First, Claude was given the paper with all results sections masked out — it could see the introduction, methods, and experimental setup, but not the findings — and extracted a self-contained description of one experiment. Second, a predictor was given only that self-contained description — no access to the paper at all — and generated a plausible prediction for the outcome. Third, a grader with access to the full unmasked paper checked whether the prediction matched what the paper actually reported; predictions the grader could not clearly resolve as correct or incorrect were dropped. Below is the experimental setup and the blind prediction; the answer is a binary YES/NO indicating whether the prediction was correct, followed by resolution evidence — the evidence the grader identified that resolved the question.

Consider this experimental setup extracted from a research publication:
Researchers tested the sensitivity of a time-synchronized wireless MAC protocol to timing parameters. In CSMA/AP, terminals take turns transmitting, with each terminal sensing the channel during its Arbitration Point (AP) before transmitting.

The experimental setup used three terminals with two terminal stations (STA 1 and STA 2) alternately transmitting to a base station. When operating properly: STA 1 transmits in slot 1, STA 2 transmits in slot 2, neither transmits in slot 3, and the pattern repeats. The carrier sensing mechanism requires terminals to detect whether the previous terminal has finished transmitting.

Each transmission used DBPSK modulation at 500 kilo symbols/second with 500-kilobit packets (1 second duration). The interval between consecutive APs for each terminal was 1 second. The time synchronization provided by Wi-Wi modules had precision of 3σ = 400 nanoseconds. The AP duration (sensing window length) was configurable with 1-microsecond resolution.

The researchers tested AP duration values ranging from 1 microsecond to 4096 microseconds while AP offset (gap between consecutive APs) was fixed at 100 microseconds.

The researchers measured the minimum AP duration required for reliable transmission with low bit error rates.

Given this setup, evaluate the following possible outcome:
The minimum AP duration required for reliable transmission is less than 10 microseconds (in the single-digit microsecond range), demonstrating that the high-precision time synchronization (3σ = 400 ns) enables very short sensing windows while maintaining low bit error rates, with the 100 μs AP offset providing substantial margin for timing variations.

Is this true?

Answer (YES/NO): YES